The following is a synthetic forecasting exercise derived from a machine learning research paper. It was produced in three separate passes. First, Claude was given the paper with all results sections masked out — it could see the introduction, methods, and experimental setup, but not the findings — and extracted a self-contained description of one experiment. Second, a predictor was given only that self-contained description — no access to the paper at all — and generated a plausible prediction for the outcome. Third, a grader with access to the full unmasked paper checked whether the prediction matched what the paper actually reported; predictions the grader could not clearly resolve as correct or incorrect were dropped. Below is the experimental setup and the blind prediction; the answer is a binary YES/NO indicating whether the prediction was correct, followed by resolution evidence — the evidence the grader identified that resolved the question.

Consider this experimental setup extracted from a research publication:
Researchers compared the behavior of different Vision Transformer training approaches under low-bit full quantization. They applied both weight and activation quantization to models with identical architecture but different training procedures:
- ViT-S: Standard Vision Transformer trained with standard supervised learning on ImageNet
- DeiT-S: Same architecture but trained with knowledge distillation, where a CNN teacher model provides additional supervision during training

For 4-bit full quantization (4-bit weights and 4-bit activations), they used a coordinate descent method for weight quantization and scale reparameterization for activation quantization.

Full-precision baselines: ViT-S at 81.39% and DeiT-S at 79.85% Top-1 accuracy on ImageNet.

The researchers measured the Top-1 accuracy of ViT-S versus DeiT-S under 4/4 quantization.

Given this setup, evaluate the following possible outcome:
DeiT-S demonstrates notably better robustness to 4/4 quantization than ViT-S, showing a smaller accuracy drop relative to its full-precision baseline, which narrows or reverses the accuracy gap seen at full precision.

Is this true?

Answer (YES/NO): YES